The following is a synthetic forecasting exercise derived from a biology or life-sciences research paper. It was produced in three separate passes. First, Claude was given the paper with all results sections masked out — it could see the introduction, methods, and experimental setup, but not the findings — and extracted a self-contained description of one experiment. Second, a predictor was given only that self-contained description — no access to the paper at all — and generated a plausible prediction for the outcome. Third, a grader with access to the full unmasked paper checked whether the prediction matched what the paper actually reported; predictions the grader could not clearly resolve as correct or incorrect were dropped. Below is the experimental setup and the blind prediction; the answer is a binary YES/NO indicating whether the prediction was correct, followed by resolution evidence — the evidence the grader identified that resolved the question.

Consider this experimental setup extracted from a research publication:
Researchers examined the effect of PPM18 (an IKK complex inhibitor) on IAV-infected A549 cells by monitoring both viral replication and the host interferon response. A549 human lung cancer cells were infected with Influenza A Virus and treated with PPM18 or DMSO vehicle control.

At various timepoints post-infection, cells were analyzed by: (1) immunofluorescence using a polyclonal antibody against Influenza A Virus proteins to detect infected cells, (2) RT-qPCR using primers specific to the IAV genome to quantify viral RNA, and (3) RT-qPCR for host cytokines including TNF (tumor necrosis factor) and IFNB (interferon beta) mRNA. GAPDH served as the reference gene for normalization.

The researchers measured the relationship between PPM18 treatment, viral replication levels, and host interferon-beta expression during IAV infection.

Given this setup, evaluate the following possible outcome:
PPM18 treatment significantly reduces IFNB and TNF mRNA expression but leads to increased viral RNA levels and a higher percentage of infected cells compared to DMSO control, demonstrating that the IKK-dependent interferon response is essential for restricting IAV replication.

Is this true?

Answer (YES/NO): NO